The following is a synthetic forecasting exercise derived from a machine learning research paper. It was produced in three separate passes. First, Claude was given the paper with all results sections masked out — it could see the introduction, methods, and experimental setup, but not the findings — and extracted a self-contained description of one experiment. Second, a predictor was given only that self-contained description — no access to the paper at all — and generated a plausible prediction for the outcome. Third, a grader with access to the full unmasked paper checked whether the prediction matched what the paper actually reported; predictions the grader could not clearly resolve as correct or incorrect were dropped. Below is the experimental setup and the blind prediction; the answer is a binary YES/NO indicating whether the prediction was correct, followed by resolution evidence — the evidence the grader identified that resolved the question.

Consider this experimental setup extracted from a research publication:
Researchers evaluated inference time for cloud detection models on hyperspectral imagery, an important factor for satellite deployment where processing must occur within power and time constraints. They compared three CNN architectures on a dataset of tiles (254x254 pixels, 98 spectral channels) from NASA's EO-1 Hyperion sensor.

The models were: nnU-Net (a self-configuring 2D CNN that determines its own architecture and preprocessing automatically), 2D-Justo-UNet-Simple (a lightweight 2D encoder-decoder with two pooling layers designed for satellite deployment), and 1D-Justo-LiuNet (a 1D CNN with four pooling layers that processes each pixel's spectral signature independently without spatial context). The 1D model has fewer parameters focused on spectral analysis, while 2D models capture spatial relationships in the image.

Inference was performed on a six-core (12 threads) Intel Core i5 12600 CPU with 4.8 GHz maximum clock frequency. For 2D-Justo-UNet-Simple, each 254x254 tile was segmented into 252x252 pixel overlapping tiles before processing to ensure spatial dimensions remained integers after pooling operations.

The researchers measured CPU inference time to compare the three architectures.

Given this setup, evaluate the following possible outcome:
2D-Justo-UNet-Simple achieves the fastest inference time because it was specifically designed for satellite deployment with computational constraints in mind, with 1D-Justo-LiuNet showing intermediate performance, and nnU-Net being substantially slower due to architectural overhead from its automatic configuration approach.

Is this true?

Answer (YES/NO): NO